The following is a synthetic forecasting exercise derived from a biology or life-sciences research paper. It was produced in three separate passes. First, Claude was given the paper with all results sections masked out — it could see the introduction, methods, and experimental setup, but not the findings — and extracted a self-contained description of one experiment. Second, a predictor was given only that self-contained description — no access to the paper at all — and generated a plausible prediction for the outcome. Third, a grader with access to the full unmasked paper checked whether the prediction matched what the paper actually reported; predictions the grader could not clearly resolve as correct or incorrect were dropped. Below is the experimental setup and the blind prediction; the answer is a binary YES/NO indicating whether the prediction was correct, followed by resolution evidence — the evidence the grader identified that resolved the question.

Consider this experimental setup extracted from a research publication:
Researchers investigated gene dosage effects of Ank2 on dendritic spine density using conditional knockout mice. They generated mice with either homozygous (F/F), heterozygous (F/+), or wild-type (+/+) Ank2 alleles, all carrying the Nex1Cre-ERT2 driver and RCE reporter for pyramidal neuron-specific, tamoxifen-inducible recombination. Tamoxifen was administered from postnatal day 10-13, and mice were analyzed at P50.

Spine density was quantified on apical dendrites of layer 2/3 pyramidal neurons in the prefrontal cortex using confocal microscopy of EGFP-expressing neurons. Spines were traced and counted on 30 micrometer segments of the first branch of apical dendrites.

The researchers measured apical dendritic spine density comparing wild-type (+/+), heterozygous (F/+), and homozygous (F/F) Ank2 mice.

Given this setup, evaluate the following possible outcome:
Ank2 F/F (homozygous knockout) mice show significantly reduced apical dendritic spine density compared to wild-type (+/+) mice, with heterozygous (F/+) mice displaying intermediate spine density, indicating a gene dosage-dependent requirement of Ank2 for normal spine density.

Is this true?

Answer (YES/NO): NO